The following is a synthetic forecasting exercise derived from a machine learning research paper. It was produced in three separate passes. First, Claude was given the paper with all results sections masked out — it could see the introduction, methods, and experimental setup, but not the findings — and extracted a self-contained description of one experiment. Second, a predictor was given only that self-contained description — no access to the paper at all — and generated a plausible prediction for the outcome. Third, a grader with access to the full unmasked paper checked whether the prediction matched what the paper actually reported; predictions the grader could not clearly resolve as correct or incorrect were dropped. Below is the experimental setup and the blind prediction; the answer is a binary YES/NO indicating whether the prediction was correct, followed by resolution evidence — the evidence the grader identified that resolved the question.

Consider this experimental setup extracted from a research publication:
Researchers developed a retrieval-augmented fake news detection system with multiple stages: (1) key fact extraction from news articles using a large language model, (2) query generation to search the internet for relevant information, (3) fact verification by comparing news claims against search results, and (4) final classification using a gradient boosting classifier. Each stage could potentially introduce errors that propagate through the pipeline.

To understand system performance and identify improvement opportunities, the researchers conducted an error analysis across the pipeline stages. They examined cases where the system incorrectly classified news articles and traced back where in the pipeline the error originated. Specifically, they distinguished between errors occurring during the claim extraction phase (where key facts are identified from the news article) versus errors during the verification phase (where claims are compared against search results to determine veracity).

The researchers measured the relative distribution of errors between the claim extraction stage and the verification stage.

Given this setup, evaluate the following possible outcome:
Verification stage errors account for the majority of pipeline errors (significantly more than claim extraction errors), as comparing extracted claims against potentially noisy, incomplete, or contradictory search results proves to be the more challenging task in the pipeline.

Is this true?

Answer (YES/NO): YES